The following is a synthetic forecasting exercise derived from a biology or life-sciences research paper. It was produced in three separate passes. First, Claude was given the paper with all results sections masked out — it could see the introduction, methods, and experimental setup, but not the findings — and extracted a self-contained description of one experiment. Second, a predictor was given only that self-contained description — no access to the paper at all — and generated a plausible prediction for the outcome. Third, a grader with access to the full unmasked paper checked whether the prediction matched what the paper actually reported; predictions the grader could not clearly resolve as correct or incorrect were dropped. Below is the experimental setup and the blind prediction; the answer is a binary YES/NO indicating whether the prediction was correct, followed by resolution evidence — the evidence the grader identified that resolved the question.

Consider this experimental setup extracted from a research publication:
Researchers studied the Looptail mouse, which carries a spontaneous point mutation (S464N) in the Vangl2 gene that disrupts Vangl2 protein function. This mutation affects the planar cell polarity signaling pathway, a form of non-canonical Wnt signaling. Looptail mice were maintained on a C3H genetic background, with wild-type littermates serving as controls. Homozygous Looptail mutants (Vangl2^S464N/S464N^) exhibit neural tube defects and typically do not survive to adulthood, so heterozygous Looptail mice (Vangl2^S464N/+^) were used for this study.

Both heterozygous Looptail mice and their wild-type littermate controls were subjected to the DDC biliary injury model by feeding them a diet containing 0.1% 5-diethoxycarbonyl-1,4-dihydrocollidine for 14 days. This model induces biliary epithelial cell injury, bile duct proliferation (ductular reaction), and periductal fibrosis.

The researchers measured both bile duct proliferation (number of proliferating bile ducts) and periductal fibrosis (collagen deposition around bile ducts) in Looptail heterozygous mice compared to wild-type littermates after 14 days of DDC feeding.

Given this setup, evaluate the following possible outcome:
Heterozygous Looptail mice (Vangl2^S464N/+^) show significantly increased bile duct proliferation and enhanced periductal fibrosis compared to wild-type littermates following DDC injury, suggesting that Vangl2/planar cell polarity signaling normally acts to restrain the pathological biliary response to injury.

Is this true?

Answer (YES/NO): NO